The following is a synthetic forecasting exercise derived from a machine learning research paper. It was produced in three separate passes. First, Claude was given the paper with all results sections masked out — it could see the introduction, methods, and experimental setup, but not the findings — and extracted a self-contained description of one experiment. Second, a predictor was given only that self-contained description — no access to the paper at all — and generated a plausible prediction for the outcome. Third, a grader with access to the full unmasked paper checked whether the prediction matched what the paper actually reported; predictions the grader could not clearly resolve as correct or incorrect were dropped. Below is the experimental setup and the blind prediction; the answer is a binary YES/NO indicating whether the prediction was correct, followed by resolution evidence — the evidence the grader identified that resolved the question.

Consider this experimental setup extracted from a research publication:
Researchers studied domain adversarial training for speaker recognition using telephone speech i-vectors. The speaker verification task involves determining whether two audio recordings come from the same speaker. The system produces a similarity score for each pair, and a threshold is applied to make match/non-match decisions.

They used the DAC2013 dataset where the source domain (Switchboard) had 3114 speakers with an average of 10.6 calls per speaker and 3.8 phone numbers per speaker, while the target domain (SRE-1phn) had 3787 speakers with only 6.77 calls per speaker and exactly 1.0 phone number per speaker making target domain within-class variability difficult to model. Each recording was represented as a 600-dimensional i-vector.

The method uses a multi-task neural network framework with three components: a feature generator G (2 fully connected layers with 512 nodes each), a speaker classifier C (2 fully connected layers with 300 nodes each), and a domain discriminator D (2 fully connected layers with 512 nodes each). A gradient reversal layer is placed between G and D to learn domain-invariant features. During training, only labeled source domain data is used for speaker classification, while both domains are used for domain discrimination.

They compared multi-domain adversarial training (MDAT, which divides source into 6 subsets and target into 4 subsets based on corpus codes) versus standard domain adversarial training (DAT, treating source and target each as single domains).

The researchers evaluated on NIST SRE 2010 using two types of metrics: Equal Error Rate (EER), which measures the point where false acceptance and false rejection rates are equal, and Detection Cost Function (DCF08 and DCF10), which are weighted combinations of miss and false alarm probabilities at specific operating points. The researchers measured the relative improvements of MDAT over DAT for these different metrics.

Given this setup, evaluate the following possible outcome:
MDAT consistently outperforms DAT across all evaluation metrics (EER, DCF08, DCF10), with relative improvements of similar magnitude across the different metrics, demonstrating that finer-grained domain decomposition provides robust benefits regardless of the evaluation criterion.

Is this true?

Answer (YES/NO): NO